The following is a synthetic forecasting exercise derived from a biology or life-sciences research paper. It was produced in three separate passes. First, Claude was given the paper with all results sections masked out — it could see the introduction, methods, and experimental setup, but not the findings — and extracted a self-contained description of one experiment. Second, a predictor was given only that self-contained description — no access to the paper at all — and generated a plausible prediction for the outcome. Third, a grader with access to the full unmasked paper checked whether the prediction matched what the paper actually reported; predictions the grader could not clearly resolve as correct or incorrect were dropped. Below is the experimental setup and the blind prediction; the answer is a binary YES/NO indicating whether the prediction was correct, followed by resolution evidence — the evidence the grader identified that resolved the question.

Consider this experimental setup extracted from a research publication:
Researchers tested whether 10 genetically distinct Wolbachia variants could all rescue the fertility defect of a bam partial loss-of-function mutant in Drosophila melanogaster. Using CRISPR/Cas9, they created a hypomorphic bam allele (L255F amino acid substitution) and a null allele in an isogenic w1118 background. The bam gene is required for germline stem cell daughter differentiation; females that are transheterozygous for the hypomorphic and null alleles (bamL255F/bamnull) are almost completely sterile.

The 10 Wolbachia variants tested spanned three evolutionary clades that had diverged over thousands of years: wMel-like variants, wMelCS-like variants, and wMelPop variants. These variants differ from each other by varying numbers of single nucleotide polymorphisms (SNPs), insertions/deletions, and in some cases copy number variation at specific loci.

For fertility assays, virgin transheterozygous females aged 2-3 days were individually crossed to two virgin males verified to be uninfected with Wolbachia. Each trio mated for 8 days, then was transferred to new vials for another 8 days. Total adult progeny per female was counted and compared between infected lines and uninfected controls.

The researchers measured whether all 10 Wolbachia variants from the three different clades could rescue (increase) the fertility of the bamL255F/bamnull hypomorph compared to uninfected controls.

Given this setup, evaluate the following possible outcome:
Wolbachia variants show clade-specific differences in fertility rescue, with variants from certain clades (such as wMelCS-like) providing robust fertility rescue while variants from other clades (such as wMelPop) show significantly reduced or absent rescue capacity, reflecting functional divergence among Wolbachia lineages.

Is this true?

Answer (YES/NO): NO